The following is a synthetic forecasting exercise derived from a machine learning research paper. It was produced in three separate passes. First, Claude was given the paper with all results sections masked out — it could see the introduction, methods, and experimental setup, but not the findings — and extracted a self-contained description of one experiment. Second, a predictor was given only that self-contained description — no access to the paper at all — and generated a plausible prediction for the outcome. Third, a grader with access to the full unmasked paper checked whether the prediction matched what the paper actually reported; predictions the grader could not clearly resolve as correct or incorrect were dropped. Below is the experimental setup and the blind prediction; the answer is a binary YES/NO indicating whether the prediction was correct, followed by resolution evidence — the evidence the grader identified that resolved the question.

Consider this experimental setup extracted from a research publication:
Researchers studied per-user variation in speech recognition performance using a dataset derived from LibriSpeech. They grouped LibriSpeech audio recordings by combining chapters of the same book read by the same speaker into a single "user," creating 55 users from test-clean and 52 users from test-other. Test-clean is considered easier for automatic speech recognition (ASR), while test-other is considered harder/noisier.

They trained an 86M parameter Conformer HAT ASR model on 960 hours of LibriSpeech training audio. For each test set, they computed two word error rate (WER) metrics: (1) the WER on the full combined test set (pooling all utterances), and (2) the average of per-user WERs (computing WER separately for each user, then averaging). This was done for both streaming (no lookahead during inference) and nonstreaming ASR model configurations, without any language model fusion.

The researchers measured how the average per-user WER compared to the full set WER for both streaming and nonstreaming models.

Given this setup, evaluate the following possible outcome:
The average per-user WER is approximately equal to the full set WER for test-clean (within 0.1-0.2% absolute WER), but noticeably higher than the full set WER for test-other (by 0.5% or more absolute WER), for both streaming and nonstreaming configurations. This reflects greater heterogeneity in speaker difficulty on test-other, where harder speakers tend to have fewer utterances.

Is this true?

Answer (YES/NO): YES